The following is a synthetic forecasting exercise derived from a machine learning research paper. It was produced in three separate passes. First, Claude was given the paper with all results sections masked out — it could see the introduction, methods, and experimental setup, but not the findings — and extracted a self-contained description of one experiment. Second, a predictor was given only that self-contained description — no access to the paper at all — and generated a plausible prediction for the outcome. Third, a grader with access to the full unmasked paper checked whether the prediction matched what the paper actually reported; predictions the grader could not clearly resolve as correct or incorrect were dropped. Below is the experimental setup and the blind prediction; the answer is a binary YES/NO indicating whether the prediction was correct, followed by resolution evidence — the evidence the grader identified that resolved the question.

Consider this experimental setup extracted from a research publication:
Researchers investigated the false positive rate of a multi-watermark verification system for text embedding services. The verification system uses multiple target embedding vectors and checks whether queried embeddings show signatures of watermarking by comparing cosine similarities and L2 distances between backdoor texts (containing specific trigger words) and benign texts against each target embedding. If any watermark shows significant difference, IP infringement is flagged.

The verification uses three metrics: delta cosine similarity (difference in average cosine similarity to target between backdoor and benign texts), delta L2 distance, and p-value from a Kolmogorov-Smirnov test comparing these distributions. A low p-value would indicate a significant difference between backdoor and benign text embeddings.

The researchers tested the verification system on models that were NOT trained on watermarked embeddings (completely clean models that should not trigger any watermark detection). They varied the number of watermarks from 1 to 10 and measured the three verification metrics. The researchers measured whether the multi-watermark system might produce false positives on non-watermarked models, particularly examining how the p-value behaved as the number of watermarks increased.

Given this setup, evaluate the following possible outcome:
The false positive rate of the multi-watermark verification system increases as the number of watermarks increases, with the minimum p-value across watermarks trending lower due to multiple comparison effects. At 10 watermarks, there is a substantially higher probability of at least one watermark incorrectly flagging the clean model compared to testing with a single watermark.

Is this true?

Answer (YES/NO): YES